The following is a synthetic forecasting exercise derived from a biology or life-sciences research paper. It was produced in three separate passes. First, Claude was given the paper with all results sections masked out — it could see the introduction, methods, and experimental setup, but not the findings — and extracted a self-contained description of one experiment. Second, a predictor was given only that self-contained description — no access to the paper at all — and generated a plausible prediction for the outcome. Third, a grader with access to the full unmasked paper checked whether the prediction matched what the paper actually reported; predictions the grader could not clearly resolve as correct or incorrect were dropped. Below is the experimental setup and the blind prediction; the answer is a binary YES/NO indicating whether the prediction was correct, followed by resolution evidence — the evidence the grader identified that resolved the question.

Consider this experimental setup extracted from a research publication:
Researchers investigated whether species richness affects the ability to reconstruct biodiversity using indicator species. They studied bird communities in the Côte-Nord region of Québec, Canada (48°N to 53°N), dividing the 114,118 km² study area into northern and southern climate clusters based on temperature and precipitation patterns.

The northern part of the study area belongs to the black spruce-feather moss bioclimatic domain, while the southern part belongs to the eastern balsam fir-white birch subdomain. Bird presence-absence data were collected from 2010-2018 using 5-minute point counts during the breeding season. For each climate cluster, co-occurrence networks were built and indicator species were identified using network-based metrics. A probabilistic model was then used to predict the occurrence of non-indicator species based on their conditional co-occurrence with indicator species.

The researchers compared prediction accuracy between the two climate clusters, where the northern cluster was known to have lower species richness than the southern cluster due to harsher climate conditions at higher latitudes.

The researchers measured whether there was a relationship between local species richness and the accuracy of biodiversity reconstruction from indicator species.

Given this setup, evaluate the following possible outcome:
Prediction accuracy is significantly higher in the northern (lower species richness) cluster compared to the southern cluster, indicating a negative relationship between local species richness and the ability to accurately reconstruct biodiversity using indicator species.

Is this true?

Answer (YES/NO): YES